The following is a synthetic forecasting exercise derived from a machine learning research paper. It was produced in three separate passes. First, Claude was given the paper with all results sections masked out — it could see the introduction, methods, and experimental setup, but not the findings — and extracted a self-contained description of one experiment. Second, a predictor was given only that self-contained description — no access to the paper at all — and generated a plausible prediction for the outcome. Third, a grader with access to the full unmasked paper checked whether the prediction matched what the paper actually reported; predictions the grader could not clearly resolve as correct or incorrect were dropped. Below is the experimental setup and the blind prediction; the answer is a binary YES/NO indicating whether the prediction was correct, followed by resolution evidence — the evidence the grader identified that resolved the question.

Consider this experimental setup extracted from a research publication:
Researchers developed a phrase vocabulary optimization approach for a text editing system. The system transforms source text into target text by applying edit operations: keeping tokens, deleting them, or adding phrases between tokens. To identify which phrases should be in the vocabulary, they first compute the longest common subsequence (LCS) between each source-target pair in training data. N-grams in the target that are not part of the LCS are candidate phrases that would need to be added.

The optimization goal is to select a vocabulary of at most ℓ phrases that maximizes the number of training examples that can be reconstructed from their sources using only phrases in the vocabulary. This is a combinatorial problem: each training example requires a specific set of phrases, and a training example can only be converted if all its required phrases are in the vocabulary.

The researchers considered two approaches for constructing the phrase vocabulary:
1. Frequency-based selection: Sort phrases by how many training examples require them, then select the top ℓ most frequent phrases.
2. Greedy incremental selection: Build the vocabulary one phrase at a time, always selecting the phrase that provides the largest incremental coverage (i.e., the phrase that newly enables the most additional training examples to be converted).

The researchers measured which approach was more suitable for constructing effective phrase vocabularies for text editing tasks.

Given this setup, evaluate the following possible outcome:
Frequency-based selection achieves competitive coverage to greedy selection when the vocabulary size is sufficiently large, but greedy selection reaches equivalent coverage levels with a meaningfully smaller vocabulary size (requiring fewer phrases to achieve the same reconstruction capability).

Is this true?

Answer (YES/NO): NO